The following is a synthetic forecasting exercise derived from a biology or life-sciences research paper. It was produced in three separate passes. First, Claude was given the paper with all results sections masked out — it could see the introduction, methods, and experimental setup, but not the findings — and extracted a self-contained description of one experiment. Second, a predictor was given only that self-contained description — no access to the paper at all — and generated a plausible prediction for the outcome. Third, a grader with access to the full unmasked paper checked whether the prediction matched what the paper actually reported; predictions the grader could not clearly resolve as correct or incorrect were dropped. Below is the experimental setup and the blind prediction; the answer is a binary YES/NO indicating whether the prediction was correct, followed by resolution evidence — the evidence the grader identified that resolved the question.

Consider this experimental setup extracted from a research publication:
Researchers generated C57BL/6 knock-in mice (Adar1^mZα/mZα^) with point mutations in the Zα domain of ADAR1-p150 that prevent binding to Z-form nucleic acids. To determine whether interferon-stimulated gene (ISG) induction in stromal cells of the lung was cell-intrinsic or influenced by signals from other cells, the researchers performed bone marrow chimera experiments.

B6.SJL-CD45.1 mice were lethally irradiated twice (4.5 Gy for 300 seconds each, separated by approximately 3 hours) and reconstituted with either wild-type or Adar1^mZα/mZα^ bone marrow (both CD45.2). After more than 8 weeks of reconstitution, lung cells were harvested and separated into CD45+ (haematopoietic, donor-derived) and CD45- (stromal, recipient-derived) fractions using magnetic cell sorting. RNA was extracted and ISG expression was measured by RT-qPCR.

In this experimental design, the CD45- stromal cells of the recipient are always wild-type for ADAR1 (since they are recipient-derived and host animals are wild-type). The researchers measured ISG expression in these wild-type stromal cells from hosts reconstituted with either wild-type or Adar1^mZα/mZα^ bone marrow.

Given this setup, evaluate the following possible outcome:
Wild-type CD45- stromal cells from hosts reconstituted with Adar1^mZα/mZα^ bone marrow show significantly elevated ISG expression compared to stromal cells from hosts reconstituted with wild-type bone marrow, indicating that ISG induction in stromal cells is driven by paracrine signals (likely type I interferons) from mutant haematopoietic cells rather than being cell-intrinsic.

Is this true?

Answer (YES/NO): YES